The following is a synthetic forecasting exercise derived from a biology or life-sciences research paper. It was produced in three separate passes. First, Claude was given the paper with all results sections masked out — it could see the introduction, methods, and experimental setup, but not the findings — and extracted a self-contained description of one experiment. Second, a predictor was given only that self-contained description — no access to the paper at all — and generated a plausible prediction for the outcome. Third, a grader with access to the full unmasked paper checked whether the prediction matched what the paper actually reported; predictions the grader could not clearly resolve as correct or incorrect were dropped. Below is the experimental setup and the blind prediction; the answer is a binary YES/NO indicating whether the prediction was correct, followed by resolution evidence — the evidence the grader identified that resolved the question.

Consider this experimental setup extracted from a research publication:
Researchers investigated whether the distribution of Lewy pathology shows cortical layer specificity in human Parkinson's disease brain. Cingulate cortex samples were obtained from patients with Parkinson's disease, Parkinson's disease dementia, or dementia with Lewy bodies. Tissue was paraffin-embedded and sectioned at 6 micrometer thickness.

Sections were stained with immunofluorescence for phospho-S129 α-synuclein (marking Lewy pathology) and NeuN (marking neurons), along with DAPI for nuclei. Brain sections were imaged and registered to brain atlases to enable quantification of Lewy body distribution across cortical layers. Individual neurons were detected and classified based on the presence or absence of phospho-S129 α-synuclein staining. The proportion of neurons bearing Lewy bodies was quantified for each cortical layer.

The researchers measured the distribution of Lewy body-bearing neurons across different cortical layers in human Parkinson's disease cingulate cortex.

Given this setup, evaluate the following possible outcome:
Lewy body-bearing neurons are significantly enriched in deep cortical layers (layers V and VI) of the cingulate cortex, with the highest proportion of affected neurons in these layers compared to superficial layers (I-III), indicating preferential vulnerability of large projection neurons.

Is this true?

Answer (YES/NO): NO